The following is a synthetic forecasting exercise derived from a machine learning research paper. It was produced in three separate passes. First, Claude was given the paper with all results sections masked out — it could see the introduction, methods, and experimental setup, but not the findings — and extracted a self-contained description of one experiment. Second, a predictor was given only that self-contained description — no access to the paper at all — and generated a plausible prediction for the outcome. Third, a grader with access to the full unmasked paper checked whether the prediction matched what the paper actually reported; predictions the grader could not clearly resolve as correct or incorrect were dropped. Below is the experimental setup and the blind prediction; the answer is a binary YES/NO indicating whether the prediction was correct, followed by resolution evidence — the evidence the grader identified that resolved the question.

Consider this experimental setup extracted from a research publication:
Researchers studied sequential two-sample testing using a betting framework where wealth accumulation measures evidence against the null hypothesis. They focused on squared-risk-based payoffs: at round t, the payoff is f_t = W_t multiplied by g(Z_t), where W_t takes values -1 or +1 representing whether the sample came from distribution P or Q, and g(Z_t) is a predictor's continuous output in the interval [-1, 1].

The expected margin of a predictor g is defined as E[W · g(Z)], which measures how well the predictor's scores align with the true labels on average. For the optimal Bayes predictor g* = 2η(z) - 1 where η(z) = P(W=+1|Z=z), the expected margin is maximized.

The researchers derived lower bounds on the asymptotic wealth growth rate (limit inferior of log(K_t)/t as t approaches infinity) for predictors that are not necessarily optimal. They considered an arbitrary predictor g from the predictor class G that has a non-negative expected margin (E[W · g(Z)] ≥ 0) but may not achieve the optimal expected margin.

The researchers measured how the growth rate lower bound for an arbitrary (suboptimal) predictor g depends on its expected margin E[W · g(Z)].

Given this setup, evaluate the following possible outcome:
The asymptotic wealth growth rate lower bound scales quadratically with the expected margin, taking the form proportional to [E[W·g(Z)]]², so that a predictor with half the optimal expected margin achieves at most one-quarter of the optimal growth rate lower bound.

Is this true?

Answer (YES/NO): YES